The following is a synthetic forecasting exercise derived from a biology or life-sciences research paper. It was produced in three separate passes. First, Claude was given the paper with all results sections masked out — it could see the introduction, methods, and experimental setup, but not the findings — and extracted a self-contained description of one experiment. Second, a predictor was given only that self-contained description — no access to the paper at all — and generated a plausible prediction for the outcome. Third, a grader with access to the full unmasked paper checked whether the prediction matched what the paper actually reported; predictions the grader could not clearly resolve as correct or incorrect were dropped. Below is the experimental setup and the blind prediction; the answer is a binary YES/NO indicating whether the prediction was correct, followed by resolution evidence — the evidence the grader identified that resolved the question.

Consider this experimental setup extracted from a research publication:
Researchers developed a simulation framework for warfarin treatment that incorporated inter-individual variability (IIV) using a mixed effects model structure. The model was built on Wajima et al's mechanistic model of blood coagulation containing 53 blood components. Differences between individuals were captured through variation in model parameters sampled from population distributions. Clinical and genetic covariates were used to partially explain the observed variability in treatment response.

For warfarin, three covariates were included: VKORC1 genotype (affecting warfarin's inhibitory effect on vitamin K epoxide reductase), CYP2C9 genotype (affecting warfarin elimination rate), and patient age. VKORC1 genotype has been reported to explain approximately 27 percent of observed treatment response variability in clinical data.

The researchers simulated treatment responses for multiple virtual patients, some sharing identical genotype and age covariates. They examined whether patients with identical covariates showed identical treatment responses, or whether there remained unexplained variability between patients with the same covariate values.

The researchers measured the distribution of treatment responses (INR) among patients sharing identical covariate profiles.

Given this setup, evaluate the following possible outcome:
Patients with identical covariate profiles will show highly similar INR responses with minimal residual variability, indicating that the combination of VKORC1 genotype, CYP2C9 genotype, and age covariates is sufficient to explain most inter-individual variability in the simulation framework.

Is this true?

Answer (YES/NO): NO